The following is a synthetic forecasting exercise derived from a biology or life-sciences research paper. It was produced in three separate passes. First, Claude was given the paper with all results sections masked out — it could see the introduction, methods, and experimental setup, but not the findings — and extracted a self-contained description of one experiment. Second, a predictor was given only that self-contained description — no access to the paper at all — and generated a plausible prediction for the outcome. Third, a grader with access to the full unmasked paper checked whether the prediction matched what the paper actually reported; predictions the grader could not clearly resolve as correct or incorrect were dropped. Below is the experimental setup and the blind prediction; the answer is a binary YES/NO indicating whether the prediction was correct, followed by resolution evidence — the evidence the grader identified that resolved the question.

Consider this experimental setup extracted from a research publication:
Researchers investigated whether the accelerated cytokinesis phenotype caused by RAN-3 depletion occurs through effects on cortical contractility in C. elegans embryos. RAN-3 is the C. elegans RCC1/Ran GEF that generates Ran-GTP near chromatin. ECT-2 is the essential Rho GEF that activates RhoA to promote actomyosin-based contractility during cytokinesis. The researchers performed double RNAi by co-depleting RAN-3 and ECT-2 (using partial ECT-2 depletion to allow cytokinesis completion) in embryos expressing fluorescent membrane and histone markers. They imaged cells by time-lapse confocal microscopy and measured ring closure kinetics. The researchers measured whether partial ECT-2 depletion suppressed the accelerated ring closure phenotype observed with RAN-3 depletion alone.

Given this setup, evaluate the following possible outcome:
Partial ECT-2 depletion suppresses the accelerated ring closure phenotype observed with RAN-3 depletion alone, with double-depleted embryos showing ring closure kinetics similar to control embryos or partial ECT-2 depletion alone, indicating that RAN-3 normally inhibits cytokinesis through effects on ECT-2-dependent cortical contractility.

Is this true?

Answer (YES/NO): YES